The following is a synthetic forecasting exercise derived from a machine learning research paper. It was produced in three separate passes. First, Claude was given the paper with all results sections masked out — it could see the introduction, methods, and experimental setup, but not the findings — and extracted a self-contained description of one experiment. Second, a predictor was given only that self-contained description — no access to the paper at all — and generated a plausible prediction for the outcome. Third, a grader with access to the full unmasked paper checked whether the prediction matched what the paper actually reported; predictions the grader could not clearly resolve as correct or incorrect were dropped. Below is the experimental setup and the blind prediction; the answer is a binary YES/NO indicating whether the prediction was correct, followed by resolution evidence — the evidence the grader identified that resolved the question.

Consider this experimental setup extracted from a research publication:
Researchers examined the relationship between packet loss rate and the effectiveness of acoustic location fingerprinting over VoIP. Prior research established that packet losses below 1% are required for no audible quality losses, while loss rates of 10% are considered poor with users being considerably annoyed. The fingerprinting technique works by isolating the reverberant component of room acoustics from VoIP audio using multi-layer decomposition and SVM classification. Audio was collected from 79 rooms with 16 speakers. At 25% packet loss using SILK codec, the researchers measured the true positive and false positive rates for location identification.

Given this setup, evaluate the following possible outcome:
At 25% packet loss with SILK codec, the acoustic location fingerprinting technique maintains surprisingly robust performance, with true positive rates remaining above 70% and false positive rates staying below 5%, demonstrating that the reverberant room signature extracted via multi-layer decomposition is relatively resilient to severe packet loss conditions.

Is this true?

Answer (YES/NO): NO